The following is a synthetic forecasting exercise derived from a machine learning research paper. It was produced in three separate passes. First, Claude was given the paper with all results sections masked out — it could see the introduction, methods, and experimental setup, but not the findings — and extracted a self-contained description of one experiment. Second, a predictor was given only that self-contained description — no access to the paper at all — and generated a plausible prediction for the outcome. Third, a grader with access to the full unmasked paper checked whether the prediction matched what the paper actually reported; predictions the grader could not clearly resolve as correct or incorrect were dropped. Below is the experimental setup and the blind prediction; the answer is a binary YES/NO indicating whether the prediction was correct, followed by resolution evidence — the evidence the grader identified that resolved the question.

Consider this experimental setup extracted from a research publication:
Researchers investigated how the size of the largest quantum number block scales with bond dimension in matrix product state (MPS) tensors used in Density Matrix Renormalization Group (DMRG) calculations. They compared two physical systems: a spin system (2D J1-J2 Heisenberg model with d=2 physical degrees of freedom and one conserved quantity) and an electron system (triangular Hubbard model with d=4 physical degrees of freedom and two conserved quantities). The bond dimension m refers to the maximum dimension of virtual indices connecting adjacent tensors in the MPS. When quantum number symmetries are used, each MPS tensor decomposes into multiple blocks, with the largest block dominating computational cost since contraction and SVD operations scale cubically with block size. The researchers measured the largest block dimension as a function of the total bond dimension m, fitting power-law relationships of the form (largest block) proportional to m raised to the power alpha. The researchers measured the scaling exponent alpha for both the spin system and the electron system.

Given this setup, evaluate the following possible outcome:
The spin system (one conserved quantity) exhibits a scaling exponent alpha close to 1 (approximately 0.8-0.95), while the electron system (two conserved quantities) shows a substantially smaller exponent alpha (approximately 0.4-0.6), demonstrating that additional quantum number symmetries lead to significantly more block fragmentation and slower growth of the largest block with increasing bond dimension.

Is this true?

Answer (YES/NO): NO